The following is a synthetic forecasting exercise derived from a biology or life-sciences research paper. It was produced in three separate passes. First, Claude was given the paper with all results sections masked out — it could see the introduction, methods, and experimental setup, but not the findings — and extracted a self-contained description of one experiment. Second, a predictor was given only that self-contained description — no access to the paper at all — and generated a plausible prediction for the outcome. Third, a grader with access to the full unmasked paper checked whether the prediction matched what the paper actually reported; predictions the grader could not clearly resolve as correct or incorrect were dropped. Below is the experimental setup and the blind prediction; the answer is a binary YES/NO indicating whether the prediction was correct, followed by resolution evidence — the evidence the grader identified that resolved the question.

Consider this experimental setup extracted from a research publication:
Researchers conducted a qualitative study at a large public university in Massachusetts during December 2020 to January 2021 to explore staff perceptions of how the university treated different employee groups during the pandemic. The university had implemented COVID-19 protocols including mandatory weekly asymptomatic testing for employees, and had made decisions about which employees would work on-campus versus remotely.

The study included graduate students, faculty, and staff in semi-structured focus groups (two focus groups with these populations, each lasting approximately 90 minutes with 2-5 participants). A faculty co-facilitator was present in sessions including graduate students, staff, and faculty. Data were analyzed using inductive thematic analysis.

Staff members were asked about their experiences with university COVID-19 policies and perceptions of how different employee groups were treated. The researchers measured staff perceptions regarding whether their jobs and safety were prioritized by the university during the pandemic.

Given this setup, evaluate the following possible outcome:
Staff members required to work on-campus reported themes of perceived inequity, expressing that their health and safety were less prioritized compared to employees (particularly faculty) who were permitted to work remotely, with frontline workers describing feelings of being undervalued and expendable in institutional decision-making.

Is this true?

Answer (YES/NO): NO